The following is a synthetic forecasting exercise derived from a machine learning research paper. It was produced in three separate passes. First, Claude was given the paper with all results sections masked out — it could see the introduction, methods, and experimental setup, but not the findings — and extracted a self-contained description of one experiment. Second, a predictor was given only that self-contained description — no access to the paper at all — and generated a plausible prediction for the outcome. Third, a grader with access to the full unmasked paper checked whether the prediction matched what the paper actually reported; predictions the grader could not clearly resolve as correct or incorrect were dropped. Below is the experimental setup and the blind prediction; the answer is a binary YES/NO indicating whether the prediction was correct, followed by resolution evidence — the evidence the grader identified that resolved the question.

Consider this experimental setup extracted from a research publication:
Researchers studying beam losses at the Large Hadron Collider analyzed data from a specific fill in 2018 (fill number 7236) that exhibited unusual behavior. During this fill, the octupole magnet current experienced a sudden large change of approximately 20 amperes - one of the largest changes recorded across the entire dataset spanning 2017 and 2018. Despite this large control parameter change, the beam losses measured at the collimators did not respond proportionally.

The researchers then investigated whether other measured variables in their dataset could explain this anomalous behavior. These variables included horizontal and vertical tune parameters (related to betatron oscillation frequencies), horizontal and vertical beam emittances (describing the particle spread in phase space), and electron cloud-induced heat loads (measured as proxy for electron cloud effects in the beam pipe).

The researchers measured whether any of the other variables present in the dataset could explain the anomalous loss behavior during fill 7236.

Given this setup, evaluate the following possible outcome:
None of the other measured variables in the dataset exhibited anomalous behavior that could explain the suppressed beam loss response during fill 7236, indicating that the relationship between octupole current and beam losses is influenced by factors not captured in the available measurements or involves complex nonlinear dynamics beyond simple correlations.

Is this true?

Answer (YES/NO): YES